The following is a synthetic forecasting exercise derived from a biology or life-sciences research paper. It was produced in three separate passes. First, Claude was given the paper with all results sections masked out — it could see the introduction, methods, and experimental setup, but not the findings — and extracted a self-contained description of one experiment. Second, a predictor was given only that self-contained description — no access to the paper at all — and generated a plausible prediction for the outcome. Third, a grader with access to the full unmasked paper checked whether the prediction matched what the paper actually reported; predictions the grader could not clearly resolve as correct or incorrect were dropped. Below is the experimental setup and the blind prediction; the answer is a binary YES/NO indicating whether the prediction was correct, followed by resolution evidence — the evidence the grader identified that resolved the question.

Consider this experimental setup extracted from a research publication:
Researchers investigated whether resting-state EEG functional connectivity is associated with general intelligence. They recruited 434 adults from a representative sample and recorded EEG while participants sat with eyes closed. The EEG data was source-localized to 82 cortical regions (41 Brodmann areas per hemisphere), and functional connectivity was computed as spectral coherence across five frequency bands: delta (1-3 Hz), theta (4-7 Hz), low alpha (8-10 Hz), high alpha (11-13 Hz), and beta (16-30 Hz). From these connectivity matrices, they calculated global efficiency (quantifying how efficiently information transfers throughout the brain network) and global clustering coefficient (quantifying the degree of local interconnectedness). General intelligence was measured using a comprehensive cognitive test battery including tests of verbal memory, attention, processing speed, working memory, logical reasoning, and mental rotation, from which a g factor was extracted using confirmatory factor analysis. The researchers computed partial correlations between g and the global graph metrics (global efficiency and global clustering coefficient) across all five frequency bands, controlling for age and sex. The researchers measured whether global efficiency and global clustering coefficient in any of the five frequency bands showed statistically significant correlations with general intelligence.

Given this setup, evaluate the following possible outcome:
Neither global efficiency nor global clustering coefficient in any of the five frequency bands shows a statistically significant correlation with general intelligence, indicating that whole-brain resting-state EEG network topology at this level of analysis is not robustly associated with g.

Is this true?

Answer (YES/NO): YES